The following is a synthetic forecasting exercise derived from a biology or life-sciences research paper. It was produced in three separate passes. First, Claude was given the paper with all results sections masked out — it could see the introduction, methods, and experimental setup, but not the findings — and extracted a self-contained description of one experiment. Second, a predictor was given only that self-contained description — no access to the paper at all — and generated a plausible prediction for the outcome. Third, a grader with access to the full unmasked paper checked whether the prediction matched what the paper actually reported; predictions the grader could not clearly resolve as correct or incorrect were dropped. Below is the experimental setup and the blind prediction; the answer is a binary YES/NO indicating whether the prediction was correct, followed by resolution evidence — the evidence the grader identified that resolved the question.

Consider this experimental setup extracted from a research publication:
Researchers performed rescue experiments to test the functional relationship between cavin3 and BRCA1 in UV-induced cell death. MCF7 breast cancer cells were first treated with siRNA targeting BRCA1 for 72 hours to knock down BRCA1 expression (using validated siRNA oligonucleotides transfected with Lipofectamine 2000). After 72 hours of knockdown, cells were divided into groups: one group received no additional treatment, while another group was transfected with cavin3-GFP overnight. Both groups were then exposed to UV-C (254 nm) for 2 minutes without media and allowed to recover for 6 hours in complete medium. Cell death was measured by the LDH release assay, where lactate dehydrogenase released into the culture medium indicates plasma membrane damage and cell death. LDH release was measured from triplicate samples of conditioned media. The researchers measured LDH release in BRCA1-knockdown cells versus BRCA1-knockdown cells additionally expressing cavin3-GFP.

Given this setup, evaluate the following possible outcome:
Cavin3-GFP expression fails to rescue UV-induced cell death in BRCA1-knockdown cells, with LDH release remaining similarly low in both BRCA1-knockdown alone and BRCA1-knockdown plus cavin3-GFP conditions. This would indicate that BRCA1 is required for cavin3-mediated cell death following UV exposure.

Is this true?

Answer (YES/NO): NO